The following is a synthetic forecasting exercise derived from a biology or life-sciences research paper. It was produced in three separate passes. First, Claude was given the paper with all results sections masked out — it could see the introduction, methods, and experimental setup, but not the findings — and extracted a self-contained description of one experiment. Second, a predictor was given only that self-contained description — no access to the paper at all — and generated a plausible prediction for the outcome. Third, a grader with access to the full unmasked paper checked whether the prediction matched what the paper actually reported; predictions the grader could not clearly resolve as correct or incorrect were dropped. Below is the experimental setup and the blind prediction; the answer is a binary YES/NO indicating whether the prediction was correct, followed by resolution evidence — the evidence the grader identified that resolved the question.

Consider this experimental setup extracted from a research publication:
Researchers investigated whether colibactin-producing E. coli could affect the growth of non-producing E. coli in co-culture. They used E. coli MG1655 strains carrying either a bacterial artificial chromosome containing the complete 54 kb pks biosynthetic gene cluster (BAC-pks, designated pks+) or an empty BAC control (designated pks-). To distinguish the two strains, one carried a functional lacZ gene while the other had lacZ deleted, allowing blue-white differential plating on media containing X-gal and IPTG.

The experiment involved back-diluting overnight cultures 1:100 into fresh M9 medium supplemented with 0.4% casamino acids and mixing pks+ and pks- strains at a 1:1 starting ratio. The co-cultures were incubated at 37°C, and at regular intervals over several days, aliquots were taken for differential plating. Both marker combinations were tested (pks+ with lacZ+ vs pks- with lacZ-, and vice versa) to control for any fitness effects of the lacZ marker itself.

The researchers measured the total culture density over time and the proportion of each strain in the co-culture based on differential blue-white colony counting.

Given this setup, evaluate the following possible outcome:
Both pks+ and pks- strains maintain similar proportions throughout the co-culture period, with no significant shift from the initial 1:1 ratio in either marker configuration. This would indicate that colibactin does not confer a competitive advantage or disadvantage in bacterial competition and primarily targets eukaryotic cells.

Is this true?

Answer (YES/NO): YES